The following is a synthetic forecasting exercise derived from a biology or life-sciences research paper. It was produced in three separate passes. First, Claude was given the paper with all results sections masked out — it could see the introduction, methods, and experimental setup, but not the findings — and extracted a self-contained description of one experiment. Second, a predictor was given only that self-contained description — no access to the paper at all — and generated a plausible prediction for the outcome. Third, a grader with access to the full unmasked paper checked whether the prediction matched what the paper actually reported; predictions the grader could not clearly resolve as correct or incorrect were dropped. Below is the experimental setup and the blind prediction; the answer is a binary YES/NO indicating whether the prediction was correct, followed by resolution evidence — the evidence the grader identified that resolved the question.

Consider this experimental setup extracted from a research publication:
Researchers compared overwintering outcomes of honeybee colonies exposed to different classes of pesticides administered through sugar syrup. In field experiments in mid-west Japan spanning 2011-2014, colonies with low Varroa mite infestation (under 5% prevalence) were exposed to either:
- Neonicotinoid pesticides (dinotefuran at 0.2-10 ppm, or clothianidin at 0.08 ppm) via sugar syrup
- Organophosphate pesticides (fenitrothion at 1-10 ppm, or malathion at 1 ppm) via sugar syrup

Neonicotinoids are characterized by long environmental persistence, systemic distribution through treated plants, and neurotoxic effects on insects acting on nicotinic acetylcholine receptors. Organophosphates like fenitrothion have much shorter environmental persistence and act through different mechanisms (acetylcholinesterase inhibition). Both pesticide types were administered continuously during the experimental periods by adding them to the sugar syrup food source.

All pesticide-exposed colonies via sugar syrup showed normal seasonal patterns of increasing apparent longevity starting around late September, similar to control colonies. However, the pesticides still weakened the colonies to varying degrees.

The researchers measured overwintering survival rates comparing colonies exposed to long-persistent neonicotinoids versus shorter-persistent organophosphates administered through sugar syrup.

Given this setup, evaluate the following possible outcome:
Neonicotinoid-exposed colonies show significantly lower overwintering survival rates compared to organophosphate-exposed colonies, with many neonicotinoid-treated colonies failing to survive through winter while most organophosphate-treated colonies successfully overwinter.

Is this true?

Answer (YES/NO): NO